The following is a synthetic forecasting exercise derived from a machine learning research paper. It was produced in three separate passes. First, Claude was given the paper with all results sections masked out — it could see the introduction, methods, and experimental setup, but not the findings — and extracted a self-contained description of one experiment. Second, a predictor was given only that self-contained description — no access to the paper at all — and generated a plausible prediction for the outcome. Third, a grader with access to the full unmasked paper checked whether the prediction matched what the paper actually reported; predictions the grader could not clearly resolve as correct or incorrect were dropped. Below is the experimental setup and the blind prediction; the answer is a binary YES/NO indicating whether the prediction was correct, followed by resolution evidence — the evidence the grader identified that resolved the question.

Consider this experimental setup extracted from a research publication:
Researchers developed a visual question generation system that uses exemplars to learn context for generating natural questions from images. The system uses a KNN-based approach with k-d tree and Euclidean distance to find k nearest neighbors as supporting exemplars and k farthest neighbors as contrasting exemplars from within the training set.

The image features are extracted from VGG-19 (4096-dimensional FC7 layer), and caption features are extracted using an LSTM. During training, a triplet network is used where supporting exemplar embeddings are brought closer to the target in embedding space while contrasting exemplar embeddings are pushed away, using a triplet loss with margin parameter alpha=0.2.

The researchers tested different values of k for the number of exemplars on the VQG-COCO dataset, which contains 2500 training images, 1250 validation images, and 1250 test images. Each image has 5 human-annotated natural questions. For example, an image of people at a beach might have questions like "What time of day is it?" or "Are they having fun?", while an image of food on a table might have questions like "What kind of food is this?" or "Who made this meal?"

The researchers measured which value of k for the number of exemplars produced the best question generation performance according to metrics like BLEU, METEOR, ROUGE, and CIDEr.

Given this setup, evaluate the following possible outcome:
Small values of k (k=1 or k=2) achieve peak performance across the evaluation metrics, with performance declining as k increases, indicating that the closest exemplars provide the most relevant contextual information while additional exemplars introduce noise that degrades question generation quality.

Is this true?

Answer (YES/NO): NO